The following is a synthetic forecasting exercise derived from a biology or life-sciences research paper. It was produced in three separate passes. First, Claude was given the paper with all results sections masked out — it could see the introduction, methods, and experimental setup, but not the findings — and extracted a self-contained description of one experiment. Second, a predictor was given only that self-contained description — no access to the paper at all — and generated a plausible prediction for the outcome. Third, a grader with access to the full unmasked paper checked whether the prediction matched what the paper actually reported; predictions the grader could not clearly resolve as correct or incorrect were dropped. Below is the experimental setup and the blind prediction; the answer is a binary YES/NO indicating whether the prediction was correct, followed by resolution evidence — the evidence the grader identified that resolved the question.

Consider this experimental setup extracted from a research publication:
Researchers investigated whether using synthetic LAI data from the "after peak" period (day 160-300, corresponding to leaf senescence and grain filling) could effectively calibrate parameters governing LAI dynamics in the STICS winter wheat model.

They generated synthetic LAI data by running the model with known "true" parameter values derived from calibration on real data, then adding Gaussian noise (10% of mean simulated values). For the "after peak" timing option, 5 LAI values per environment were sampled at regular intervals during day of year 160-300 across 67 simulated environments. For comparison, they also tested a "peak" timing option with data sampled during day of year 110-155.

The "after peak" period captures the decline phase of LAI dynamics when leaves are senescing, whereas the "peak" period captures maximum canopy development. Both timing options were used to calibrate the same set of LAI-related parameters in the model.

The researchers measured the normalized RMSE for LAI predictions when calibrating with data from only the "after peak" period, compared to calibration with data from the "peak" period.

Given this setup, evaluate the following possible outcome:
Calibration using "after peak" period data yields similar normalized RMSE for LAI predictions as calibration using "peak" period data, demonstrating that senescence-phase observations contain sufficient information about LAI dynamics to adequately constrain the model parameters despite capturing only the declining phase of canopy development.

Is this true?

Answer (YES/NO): NO